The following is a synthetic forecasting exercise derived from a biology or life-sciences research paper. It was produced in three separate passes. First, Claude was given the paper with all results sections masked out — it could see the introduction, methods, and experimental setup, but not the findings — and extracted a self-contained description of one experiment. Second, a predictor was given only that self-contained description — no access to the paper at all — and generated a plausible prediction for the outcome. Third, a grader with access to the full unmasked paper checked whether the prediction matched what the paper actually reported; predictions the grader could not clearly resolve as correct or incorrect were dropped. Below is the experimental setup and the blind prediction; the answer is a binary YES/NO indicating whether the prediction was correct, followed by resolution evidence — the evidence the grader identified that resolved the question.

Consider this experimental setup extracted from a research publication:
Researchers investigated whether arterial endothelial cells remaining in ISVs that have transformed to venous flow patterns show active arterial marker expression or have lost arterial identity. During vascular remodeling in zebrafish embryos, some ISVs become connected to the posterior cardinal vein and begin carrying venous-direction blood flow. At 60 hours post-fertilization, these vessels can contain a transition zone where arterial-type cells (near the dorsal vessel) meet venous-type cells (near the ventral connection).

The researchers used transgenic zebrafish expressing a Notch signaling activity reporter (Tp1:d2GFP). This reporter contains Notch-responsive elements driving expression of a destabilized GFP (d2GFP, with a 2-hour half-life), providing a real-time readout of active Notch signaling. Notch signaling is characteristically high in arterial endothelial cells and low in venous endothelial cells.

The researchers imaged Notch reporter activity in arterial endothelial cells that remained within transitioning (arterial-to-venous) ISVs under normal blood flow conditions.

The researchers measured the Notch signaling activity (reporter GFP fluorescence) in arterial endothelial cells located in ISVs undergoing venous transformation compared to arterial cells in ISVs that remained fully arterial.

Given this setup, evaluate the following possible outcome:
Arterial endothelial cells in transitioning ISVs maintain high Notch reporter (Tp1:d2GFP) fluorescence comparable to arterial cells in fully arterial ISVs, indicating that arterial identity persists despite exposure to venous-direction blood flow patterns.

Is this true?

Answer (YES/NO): NO